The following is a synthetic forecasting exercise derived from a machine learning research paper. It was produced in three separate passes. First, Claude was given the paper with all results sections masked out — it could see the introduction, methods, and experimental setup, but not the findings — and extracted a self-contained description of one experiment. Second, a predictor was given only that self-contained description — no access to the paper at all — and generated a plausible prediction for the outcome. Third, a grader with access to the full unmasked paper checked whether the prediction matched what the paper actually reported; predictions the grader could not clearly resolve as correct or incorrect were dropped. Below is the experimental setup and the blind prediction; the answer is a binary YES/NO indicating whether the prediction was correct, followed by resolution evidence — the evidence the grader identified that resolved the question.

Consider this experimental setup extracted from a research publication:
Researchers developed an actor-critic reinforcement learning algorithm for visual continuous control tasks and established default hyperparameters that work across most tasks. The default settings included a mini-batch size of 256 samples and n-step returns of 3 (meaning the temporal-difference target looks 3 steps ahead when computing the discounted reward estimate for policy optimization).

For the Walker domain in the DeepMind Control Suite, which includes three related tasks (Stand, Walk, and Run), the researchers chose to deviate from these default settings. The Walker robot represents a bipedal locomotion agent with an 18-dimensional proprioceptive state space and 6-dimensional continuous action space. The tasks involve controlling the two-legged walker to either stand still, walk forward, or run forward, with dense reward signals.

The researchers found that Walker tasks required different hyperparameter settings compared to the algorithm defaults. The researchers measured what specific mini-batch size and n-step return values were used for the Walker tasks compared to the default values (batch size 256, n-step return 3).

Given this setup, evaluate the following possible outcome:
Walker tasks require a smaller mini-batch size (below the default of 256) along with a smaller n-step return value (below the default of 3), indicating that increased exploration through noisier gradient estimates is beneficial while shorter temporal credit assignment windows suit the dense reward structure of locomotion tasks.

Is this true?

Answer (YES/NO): NO